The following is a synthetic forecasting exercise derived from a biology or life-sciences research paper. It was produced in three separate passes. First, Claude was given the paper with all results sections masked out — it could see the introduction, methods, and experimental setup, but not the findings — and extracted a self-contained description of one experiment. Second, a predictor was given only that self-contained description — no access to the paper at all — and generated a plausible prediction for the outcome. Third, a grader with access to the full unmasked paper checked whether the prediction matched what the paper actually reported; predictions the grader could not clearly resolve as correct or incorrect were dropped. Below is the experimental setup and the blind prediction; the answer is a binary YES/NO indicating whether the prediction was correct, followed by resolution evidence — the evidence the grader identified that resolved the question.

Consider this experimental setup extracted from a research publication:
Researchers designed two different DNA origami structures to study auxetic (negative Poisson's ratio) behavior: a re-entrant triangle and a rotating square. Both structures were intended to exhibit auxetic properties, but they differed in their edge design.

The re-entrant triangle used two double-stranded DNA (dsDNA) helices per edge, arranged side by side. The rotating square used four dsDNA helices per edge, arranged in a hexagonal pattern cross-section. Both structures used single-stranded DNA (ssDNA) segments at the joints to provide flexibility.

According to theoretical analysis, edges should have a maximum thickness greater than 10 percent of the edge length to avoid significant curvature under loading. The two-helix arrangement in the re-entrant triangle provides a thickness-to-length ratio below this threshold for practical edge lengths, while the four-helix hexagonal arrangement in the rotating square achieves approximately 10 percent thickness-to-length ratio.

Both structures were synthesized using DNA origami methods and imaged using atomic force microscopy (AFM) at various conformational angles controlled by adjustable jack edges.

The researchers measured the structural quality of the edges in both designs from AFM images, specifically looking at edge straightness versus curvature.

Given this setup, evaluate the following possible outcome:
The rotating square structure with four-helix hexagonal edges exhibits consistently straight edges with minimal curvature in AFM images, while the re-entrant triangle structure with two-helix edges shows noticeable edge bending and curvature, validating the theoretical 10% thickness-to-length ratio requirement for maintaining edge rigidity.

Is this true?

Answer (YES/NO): YES